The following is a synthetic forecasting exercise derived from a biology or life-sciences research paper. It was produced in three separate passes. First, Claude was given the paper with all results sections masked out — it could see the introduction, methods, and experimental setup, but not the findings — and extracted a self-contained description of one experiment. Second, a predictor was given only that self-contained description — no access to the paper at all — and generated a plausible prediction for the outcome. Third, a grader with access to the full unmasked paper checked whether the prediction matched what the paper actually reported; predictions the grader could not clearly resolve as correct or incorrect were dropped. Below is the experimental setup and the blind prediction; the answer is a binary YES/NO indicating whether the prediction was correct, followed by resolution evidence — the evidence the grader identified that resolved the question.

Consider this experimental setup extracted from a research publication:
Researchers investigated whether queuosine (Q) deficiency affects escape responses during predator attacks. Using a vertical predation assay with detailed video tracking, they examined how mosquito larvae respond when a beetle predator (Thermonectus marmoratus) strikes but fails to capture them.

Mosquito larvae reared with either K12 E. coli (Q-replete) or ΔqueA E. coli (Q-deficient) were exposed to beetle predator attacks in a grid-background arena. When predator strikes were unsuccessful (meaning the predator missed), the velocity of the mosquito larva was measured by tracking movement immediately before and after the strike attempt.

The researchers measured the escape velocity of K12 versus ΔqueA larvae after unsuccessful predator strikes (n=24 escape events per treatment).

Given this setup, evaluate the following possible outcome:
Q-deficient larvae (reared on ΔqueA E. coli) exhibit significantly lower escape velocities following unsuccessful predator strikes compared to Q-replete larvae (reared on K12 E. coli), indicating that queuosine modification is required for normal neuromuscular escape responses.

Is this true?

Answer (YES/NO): YES